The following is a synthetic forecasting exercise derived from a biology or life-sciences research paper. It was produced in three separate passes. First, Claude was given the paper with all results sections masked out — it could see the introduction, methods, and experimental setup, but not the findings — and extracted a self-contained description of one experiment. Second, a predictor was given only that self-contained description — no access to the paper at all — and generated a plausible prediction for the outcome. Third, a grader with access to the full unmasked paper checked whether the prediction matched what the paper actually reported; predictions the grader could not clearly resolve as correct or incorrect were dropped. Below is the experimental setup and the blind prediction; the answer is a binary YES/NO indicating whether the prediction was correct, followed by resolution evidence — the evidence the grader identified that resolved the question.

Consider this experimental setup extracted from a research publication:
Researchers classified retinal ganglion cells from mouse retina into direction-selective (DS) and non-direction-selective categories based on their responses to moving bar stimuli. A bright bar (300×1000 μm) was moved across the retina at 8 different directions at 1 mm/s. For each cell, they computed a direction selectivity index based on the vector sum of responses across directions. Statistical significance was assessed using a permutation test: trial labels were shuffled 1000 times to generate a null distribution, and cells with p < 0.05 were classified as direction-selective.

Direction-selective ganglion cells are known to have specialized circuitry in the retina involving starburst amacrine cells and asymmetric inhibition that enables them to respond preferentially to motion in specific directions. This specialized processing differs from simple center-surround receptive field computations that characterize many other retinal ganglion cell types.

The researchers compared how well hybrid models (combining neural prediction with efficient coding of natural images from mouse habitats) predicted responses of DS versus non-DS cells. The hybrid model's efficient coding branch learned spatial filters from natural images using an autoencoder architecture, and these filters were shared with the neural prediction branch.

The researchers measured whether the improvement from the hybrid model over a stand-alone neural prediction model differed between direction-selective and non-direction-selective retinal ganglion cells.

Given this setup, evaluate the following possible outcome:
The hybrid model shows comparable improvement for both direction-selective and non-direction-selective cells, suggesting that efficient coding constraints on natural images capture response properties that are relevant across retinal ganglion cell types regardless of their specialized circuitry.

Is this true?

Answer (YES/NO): NO